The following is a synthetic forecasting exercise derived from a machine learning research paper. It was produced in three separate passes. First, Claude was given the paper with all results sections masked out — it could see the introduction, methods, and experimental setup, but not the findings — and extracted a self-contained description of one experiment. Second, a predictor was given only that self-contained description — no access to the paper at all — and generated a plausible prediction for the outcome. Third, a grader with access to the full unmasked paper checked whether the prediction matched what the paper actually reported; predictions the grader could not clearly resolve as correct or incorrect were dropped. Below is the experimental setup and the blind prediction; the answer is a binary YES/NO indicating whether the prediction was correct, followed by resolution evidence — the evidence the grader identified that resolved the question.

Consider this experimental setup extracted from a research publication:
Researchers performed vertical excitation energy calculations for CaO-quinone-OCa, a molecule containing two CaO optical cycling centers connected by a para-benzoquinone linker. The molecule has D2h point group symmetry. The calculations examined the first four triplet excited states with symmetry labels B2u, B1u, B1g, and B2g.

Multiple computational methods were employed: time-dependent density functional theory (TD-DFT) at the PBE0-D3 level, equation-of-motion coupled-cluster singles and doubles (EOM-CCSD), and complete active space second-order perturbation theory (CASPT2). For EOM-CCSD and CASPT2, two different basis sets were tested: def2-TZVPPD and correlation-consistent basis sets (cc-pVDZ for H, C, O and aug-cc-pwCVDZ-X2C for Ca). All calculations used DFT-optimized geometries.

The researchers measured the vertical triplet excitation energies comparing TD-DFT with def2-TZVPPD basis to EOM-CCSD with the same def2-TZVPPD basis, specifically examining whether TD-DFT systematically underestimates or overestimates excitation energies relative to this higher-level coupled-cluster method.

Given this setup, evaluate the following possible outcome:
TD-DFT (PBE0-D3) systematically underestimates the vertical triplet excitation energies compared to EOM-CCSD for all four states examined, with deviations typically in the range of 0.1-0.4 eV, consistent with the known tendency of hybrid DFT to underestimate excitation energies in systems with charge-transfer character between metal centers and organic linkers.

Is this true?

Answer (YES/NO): NO